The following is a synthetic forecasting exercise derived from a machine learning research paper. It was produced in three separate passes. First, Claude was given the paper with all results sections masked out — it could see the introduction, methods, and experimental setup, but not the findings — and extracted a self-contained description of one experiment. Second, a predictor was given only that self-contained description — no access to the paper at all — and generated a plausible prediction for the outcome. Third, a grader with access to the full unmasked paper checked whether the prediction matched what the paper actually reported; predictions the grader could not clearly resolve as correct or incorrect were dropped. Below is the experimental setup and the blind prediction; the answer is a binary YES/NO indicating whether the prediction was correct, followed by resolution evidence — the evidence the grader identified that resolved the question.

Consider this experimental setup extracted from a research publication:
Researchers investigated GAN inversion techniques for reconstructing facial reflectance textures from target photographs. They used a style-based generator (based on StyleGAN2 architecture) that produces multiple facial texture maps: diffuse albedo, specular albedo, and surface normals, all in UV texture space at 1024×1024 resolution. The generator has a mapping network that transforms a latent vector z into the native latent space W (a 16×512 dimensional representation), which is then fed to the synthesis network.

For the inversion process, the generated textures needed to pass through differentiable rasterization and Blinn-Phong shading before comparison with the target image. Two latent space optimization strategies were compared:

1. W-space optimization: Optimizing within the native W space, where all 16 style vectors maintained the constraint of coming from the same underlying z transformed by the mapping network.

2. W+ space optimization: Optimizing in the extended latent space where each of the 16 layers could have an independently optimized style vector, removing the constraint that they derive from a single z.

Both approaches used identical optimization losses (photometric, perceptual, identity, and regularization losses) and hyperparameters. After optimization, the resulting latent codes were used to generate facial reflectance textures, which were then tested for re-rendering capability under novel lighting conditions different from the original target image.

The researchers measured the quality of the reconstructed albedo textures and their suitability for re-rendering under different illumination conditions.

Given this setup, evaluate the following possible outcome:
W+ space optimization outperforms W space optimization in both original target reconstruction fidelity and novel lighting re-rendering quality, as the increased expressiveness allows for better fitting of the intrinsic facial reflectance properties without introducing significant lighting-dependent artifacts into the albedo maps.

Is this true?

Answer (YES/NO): NO